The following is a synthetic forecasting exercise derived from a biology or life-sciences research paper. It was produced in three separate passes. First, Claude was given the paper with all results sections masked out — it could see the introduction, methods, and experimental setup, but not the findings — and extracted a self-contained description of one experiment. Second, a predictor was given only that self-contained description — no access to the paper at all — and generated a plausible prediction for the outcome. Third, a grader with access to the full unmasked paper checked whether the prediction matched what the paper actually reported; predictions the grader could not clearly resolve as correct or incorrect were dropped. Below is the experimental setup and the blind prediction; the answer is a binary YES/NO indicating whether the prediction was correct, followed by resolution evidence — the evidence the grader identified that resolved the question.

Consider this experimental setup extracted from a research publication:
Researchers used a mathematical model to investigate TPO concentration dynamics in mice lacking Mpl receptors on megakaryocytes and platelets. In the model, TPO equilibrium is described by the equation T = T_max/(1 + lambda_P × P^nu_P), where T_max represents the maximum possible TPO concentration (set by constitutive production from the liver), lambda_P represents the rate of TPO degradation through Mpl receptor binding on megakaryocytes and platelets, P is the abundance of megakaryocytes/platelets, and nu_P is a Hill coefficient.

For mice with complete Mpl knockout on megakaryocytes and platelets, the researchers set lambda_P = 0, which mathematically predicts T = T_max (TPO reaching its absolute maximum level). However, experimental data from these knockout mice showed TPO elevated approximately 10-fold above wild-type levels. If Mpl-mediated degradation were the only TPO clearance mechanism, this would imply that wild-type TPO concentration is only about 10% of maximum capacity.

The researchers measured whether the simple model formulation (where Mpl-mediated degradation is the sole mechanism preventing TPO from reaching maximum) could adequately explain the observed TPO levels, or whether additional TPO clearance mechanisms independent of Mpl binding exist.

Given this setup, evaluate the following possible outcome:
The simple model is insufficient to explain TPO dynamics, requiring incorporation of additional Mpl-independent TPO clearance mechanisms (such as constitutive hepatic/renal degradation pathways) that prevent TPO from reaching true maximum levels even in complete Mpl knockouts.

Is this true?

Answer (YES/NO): YES